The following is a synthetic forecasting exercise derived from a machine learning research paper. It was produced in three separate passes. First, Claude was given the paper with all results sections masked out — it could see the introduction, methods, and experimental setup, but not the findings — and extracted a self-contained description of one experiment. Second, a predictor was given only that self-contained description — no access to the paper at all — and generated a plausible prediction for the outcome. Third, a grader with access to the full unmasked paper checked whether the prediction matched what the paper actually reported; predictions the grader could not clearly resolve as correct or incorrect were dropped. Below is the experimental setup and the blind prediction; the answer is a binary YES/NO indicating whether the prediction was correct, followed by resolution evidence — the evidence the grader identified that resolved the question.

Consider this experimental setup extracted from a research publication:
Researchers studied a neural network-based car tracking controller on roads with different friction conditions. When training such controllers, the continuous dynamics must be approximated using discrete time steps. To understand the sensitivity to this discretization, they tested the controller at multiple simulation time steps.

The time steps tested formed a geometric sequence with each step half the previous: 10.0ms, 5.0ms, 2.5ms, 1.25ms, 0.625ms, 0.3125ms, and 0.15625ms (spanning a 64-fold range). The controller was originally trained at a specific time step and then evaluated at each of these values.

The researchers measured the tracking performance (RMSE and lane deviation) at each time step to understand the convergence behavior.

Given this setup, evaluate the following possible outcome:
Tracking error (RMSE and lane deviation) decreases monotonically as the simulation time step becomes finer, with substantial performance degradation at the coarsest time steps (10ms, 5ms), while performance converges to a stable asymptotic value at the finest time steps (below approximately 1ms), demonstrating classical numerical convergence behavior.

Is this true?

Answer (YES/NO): NO